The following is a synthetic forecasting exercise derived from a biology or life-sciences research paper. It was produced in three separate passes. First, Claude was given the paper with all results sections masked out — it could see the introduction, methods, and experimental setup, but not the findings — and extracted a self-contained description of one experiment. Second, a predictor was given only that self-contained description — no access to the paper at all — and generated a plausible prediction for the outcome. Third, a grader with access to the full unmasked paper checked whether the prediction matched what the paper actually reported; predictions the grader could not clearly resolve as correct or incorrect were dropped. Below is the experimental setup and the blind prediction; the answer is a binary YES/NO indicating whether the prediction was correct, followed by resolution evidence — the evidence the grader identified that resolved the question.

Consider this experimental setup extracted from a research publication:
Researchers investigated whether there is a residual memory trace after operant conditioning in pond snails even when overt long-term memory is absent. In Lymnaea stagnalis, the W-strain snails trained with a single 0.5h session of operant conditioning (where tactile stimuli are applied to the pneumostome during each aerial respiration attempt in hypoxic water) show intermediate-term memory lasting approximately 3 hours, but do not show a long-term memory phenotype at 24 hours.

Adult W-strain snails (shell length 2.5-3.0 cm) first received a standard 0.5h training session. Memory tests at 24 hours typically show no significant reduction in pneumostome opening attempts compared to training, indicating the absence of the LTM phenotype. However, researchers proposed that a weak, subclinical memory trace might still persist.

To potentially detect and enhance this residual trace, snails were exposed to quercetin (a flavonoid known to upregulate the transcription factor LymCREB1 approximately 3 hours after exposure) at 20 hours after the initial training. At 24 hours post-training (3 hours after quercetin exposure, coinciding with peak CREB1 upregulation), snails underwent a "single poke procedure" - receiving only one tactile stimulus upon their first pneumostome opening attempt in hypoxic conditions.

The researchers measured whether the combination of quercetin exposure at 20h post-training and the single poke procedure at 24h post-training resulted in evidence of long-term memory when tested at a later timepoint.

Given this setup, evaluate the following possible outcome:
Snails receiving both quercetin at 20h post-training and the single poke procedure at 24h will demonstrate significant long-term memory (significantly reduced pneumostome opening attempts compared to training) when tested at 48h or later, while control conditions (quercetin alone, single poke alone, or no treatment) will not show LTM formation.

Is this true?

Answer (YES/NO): YES